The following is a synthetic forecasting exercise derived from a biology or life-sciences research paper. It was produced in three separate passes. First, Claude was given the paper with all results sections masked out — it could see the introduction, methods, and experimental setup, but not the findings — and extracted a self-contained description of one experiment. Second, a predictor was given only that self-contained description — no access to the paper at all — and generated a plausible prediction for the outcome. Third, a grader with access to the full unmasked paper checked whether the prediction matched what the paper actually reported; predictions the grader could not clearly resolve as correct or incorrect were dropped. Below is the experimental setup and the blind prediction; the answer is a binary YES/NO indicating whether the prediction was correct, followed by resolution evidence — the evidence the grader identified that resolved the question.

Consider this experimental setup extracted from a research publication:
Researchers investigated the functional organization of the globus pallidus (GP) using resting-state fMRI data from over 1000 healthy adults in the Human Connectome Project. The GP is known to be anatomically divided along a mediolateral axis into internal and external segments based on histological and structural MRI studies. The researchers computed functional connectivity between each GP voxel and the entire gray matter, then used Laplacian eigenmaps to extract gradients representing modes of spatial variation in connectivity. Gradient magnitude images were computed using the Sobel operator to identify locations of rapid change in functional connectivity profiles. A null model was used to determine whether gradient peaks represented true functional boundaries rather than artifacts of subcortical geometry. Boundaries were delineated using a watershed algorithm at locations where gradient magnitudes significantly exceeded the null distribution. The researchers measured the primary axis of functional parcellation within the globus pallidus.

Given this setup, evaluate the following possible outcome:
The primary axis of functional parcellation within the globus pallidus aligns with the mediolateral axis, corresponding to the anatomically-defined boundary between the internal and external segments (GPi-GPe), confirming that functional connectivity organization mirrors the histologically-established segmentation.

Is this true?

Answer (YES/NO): NO